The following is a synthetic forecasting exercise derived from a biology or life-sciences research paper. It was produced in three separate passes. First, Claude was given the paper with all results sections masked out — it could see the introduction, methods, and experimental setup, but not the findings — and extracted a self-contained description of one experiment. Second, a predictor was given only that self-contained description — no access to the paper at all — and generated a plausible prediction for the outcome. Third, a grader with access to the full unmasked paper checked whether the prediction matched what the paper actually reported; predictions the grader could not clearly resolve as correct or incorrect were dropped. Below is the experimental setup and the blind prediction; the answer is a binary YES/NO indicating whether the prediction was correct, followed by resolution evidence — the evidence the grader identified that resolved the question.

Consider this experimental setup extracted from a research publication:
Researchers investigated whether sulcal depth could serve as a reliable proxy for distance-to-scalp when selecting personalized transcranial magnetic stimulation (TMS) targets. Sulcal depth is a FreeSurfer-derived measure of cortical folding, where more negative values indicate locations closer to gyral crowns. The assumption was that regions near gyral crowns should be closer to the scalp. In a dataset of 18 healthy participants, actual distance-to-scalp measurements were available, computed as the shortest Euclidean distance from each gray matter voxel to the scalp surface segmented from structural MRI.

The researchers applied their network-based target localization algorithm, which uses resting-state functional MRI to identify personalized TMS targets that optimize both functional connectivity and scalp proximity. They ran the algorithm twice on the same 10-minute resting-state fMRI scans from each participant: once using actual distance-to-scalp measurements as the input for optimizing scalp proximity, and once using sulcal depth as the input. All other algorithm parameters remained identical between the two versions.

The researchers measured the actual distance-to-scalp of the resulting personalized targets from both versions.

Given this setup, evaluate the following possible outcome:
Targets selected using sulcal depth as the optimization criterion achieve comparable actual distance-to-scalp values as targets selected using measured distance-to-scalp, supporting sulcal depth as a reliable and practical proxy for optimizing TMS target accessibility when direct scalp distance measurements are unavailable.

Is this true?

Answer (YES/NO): YES